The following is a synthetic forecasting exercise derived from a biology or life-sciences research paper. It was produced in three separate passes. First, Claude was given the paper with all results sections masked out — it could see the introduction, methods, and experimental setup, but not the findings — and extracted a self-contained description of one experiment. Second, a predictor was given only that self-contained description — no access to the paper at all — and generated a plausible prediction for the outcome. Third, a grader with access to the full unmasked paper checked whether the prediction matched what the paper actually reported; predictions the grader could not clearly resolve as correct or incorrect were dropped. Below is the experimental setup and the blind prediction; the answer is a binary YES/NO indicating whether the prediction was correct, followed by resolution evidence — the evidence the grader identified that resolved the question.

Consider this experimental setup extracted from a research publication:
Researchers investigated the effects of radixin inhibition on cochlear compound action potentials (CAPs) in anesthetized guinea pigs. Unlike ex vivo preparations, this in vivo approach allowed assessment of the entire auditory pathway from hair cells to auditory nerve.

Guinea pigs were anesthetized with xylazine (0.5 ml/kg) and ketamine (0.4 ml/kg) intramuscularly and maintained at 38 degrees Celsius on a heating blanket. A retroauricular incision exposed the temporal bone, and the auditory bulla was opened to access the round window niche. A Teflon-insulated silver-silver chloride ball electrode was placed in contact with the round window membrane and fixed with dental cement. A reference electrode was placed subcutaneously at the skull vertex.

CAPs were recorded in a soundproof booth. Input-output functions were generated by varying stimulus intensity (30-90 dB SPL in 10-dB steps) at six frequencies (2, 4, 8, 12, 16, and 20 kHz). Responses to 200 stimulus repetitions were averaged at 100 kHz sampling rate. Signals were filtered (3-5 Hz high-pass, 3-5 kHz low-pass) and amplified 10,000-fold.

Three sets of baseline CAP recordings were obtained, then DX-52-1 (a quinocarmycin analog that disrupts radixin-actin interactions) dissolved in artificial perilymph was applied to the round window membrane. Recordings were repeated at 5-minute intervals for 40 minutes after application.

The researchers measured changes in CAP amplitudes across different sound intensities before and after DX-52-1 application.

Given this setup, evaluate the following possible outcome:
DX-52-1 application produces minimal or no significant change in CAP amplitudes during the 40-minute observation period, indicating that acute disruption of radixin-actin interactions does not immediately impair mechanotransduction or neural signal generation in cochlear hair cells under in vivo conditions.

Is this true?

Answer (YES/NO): NO